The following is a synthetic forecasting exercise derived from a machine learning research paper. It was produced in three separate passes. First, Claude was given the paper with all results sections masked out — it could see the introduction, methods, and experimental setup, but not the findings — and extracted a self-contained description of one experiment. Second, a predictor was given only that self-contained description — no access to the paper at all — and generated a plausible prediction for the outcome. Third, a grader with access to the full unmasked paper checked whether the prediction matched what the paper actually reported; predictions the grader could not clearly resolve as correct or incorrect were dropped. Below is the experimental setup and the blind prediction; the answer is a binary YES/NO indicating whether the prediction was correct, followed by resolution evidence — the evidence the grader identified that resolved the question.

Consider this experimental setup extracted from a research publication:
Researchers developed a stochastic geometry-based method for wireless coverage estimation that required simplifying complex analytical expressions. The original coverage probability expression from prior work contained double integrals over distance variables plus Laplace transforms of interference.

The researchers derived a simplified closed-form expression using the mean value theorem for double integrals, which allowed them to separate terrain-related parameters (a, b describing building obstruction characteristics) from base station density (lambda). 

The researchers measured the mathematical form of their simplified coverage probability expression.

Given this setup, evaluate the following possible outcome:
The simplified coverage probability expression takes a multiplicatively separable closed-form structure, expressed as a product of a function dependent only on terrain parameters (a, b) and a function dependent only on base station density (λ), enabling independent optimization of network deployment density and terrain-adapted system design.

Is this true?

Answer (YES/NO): NO